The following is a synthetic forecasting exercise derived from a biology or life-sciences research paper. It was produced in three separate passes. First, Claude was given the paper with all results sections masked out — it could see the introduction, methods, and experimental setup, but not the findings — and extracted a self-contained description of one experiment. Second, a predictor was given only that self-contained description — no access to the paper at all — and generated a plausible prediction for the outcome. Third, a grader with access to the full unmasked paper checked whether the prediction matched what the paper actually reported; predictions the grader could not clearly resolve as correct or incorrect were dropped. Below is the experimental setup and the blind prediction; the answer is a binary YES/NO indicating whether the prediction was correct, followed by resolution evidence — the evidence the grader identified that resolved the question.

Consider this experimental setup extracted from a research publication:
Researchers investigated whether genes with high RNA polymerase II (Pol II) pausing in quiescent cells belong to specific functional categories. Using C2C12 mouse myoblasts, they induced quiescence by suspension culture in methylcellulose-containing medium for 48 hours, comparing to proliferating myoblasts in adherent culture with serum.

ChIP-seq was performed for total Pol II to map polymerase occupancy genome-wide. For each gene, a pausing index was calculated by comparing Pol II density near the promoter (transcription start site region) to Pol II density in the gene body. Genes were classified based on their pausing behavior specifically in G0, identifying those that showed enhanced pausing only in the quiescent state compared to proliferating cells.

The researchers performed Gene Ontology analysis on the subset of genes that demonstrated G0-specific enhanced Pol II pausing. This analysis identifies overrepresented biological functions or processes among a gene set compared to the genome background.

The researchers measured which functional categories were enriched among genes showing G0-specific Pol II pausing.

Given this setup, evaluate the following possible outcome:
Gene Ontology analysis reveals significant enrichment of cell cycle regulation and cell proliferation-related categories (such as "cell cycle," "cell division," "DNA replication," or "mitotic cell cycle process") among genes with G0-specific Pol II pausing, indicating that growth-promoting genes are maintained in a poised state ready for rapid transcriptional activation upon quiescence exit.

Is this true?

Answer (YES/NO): NO